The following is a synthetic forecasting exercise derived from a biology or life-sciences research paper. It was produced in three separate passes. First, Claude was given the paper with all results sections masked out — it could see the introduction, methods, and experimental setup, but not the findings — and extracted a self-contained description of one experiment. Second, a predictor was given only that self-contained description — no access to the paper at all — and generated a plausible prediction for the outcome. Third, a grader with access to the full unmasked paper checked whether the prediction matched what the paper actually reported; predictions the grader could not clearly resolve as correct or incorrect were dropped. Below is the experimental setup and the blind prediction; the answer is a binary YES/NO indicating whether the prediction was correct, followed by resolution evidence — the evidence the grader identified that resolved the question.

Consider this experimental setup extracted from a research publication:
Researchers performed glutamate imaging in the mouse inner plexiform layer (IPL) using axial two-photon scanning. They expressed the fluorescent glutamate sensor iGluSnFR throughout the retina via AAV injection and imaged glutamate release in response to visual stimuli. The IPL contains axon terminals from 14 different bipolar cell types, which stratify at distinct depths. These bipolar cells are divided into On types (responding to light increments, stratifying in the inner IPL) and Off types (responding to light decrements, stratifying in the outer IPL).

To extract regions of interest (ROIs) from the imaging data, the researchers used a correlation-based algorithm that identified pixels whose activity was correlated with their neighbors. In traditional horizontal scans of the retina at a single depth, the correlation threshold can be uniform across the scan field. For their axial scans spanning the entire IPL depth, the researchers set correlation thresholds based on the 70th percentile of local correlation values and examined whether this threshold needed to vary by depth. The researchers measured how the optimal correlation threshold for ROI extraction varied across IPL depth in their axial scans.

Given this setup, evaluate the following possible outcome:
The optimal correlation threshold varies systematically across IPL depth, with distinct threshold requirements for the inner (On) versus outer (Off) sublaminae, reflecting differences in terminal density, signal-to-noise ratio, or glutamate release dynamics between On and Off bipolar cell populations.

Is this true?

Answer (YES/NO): NO